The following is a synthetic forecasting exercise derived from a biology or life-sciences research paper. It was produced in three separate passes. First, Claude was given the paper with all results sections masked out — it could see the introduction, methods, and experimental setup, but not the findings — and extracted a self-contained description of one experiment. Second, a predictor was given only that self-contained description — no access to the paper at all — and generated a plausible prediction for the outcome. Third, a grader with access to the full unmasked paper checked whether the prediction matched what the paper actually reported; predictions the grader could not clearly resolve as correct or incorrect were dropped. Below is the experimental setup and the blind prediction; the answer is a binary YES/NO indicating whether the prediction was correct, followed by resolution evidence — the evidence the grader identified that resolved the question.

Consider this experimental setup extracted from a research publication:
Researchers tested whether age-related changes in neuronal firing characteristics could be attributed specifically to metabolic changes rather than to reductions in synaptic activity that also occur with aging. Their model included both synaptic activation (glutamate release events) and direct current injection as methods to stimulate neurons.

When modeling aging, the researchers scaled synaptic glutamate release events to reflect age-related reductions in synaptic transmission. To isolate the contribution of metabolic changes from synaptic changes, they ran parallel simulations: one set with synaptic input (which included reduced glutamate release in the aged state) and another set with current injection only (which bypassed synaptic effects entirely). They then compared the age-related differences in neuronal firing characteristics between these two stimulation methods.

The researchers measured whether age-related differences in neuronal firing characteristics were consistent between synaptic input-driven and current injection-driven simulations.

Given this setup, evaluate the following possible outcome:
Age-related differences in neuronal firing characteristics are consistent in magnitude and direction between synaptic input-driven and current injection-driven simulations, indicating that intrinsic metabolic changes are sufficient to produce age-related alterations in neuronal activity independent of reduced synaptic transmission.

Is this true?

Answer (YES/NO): YES